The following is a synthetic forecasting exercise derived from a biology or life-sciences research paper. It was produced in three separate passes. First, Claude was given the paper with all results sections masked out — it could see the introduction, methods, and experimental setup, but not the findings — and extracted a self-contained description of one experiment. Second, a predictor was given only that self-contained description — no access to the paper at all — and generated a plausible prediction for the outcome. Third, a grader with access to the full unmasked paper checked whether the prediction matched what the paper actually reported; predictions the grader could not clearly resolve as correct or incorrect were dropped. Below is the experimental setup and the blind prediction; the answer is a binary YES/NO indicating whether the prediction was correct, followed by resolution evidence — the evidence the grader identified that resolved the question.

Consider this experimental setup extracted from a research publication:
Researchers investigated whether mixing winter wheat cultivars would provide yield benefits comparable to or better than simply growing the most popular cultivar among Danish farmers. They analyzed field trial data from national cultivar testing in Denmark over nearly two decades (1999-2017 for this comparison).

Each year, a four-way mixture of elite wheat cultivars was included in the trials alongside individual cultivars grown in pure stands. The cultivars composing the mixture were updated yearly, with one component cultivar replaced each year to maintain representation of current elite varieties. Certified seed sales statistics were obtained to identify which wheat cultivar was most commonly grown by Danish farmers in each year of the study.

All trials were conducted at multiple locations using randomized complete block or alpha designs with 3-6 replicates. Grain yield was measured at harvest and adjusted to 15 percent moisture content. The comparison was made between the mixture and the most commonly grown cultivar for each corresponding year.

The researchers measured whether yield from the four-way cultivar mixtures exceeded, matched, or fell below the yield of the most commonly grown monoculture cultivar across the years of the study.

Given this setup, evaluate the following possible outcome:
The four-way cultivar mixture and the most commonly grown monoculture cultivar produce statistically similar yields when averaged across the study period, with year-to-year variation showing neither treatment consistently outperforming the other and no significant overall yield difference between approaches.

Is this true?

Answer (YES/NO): NO